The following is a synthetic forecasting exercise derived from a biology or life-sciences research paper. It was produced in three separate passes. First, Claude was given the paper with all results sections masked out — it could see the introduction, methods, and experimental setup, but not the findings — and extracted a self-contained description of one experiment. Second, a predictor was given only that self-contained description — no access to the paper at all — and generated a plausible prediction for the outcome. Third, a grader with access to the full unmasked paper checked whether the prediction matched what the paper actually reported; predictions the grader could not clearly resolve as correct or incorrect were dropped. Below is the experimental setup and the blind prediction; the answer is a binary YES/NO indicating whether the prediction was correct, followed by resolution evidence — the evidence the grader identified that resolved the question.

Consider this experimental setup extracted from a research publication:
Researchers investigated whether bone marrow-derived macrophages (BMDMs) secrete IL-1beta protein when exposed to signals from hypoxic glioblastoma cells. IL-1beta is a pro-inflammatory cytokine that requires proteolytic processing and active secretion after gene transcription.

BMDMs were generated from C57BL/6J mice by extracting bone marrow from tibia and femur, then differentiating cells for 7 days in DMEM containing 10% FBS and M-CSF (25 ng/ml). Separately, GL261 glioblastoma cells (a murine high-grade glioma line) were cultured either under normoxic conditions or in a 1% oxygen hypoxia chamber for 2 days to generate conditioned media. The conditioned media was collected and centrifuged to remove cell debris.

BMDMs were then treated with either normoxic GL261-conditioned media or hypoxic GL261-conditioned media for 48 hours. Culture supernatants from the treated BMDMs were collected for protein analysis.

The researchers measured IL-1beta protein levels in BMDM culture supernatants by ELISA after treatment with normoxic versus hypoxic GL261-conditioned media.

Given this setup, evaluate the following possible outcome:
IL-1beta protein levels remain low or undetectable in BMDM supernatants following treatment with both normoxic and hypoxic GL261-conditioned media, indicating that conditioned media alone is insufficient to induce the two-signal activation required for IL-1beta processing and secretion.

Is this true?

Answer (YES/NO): NO